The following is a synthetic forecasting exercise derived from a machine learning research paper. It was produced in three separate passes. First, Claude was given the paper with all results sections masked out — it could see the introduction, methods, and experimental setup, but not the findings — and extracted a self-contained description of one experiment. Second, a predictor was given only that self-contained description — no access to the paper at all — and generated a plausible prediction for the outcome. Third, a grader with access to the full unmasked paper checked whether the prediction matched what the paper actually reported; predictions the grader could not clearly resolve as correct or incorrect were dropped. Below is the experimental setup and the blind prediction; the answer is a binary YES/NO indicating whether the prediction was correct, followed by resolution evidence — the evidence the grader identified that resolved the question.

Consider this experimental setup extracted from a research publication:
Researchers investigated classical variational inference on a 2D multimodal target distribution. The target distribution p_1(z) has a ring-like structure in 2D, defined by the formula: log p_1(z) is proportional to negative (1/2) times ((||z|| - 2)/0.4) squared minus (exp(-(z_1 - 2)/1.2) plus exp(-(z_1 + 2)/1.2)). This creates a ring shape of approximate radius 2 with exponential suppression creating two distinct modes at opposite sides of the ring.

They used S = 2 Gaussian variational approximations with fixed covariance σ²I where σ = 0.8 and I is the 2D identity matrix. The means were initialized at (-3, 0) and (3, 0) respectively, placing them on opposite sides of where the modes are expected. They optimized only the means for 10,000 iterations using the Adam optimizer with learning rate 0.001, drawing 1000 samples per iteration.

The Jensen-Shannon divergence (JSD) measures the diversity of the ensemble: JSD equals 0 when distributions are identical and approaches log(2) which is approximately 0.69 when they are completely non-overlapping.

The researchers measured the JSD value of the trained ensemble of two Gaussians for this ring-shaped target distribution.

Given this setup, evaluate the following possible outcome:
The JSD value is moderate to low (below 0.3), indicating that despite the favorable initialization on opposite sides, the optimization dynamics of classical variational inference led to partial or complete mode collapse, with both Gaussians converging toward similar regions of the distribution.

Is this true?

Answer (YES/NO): NO